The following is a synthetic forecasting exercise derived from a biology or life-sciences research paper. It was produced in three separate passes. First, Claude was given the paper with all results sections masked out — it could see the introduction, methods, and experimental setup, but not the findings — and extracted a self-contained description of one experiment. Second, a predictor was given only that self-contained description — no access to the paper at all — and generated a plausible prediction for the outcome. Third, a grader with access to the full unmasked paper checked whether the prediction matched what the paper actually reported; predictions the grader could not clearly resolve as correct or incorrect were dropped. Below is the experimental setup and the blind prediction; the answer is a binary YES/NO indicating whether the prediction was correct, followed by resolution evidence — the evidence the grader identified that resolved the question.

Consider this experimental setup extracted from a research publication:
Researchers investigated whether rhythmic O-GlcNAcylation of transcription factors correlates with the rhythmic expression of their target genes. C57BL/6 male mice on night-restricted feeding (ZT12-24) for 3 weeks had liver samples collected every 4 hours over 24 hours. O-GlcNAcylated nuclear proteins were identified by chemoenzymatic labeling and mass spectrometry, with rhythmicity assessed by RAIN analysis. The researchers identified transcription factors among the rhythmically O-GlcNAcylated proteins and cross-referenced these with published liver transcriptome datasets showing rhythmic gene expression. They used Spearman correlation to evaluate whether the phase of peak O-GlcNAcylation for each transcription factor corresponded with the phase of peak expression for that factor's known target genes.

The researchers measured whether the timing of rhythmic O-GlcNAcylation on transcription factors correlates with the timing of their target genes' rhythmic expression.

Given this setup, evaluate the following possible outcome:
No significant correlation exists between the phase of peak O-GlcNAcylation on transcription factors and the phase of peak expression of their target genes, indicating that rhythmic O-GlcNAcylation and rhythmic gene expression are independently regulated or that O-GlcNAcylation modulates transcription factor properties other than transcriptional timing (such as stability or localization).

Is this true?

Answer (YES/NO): NO